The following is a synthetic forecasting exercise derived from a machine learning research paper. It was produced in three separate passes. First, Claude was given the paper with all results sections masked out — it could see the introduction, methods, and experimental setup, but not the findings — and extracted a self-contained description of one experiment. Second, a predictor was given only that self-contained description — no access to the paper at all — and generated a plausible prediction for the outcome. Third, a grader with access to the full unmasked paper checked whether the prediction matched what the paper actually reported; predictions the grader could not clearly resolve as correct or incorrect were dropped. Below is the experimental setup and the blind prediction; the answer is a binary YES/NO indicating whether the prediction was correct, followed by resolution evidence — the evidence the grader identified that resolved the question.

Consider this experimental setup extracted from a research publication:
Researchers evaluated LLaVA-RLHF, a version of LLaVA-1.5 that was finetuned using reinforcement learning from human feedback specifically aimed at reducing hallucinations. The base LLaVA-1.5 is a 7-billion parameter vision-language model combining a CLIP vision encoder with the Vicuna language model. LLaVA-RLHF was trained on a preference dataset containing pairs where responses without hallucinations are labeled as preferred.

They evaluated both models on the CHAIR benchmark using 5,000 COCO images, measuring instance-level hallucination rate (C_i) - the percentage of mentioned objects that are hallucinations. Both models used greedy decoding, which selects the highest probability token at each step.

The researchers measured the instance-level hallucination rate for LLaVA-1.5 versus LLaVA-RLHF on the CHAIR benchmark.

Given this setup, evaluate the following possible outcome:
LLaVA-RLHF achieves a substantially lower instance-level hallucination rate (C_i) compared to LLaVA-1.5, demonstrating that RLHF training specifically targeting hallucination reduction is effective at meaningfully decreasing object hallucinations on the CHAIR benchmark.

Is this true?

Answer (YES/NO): NO